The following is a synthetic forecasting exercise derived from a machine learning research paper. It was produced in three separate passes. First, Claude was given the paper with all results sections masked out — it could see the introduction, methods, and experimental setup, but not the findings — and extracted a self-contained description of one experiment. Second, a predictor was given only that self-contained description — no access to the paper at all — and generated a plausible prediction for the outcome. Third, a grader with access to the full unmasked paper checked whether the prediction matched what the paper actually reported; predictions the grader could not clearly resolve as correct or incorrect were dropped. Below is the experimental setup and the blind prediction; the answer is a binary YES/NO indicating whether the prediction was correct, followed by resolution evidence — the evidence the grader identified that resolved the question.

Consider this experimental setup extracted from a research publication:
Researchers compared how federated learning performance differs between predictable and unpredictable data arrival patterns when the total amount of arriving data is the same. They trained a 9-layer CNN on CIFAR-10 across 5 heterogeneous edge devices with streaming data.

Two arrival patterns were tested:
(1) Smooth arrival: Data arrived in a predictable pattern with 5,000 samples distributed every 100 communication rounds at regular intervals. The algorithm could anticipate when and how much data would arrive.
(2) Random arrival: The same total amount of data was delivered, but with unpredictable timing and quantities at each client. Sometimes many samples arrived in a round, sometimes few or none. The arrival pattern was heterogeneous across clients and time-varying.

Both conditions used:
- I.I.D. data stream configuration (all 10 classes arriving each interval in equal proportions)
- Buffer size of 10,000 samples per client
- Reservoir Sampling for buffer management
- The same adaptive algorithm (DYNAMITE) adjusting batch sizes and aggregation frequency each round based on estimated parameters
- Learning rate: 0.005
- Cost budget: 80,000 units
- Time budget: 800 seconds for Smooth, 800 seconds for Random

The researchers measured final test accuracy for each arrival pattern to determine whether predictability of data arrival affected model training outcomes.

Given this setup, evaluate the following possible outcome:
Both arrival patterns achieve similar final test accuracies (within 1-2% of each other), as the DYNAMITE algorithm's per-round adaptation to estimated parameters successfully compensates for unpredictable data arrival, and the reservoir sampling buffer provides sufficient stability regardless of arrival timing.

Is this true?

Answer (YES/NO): NO